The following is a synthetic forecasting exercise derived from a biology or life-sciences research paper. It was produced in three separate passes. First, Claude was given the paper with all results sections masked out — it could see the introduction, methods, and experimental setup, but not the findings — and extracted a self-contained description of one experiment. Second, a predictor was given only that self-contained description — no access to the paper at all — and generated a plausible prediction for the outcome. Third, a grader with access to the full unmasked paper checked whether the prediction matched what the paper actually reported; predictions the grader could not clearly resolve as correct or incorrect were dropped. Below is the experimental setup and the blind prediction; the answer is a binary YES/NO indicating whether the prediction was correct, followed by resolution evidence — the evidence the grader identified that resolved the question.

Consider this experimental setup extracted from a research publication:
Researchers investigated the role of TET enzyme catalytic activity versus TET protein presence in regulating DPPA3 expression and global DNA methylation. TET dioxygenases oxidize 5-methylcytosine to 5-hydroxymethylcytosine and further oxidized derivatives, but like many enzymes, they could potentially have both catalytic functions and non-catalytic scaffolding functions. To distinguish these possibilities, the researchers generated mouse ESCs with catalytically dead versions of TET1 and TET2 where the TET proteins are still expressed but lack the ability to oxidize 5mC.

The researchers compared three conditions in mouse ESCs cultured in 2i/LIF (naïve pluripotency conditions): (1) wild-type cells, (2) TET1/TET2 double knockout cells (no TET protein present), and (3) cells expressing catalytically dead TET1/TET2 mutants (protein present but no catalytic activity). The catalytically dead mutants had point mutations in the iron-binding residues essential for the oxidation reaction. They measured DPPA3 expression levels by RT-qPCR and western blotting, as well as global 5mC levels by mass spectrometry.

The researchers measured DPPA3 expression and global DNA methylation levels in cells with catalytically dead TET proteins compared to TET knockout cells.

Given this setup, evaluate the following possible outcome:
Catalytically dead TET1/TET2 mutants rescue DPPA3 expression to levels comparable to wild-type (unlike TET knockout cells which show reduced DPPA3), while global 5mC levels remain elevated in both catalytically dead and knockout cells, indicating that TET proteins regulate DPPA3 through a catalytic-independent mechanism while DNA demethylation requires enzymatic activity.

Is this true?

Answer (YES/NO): NO